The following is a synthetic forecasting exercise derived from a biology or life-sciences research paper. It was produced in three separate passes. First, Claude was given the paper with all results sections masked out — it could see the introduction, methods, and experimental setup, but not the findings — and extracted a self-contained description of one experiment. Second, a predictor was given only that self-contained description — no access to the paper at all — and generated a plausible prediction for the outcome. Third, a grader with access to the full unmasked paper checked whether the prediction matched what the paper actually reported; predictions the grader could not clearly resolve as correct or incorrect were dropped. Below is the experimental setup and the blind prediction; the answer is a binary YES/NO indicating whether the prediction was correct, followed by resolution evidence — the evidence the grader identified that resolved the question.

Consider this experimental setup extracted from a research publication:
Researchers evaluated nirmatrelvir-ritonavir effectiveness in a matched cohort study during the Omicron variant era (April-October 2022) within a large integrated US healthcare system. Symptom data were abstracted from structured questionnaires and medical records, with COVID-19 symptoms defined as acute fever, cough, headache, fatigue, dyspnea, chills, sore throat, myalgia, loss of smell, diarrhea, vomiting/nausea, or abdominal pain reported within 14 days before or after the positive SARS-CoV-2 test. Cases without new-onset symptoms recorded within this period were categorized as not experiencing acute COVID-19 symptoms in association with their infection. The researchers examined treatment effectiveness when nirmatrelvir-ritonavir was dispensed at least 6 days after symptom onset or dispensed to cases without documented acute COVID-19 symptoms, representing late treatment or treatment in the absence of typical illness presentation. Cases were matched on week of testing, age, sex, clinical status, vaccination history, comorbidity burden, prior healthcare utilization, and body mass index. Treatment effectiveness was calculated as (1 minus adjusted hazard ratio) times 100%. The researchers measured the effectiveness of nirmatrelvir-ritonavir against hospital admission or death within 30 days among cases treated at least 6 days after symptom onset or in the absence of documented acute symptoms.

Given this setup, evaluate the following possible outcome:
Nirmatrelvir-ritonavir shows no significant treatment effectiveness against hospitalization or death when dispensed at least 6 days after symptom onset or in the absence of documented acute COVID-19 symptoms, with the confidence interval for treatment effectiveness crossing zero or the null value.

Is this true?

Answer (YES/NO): YES